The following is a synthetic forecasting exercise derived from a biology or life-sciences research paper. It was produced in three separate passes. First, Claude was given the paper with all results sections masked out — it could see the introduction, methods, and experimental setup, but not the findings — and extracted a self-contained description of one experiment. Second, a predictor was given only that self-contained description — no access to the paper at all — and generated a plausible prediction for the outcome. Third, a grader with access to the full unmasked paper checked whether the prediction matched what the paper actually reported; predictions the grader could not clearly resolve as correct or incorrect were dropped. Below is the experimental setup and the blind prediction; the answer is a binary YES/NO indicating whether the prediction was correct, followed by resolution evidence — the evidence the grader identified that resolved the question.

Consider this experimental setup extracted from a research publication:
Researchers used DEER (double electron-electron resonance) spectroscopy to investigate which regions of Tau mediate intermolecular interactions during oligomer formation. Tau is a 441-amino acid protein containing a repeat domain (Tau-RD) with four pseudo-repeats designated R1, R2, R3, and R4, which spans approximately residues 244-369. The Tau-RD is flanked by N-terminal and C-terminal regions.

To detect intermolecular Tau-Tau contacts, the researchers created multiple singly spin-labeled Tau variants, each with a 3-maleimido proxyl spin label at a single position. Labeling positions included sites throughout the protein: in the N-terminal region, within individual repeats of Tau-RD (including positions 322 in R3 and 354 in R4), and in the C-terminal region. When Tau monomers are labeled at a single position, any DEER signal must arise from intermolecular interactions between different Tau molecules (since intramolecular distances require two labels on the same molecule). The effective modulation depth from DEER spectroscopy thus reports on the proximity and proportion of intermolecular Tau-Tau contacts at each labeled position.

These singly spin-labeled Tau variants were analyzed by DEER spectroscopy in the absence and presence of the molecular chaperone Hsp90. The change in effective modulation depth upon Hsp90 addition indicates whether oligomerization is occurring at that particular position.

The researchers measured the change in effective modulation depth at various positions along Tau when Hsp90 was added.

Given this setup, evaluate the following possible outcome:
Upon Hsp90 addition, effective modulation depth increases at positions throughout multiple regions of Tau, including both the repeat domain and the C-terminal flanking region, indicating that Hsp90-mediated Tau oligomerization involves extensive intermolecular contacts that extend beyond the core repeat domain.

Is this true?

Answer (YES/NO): NO